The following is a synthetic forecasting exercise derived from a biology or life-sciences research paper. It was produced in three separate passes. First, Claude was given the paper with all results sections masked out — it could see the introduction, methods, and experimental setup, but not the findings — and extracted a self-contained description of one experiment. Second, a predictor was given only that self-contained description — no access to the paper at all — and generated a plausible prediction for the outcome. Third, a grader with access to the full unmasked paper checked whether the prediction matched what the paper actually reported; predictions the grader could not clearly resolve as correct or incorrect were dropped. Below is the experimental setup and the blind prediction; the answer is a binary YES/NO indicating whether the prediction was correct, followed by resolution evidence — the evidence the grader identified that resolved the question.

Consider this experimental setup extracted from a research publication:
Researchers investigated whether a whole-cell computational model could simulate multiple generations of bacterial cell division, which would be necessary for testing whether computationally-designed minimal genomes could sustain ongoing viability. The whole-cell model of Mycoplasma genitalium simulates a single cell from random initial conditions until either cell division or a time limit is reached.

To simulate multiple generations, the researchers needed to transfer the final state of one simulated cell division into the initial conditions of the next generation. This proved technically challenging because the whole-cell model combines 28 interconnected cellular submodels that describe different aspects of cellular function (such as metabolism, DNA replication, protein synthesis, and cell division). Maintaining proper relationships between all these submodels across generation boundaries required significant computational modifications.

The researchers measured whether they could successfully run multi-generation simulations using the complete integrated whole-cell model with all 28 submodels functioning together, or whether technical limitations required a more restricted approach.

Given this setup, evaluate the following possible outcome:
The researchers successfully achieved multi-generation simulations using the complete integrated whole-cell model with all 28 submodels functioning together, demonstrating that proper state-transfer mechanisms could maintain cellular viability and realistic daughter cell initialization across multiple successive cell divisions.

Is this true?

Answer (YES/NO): NO